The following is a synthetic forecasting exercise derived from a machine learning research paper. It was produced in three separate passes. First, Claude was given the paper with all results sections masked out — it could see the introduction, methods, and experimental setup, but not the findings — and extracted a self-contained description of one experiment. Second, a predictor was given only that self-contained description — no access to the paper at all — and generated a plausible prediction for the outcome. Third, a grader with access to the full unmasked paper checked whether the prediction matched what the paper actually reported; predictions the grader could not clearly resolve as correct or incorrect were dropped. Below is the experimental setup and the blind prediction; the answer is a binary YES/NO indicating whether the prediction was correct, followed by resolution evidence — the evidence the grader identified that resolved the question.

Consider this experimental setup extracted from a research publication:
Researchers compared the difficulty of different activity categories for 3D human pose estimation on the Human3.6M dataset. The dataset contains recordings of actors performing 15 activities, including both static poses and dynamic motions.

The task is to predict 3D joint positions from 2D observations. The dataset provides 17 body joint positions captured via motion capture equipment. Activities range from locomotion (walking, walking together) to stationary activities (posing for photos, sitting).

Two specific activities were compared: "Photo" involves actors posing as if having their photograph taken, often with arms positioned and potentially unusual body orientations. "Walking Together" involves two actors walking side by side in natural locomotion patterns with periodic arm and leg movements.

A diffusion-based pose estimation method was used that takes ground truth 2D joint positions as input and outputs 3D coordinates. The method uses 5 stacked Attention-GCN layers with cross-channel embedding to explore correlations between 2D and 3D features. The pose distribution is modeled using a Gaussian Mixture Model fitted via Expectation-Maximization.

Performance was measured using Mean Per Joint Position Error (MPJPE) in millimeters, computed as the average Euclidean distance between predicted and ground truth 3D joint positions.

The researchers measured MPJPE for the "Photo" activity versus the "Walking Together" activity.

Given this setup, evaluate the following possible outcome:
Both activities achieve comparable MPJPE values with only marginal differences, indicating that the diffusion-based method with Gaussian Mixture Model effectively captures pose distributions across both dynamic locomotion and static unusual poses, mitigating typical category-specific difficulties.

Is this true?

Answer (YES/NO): NO